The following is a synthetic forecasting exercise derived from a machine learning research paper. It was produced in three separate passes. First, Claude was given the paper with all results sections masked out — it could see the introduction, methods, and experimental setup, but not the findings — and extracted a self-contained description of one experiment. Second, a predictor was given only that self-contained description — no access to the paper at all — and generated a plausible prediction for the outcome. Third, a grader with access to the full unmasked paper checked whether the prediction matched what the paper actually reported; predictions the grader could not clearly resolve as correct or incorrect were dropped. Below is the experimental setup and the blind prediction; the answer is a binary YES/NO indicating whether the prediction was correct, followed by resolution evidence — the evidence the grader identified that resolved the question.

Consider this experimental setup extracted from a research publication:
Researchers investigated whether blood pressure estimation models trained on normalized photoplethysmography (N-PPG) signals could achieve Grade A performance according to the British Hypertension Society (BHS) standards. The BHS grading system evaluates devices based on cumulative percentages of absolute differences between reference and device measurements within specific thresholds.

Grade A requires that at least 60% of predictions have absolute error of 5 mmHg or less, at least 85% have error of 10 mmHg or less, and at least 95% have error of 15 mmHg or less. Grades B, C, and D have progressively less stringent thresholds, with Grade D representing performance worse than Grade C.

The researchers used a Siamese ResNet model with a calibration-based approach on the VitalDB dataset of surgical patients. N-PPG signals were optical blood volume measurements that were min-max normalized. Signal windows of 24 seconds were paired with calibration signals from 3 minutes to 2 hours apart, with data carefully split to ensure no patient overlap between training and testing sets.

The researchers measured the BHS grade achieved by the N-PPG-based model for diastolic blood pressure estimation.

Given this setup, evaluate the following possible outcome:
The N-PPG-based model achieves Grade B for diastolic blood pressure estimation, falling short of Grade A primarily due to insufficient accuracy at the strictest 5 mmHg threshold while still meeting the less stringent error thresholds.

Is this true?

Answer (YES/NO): YES